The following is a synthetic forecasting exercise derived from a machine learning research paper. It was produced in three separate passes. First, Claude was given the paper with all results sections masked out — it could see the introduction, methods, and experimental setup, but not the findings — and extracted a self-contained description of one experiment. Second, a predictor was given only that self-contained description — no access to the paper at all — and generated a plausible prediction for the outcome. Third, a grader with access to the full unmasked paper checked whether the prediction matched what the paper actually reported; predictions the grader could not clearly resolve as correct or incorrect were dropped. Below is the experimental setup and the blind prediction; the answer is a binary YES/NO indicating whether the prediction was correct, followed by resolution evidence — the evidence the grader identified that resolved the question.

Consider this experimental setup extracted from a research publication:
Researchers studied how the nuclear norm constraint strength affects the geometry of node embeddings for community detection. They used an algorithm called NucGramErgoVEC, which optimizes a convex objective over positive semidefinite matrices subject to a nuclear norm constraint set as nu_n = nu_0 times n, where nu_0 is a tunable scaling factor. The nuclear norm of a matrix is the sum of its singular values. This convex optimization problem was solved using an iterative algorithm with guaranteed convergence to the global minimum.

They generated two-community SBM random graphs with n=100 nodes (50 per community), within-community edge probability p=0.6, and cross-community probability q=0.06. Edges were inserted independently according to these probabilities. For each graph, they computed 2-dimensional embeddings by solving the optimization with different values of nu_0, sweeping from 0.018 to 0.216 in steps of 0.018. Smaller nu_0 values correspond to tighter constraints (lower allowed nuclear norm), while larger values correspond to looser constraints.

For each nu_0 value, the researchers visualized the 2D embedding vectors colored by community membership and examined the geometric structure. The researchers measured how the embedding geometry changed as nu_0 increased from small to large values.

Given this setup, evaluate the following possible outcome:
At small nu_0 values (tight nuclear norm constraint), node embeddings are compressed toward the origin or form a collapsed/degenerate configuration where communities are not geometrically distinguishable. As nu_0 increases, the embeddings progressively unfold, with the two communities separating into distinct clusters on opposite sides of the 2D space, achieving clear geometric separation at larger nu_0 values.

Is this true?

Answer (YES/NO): NO